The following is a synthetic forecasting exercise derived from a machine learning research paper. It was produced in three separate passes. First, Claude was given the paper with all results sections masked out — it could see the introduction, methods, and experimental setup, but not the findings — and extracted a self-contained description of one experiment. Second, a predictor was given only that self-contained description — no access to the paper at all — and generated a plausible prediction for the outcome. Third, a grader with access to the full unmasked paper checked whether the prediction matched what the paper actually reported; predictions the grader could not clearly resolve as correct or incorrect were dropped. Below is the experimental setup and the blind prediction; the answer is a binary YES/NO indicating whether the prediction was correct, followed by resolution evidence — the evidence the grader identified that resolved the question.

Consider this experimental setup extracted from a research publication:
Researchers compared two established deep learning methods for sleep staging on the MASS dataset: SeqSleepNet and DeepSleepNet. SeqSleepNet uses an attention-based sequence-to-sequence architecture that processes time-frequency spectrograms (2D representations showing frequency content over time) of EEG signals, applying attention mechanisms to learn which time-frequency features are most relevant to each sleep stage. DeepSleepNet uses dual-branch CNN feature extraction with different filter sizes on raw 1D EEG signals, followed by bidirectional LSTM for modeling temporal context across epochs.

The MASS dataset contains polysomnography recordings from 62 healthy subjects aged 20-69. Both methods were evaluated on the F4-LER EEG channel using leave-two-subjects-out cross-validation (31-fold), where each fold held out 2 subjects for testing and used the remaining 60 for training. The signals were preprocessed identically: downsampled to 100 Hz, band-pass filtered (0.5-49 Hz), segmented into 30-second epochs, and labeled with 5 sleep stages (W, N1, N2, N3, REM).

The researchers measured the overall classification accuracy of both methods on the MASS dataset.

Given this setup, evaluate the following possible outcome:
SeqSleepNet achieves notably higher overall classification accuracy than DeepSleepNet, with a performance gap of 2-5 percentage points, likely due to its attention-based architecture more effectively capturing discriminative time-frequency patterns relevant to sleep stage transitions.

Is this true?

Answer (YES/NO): NO